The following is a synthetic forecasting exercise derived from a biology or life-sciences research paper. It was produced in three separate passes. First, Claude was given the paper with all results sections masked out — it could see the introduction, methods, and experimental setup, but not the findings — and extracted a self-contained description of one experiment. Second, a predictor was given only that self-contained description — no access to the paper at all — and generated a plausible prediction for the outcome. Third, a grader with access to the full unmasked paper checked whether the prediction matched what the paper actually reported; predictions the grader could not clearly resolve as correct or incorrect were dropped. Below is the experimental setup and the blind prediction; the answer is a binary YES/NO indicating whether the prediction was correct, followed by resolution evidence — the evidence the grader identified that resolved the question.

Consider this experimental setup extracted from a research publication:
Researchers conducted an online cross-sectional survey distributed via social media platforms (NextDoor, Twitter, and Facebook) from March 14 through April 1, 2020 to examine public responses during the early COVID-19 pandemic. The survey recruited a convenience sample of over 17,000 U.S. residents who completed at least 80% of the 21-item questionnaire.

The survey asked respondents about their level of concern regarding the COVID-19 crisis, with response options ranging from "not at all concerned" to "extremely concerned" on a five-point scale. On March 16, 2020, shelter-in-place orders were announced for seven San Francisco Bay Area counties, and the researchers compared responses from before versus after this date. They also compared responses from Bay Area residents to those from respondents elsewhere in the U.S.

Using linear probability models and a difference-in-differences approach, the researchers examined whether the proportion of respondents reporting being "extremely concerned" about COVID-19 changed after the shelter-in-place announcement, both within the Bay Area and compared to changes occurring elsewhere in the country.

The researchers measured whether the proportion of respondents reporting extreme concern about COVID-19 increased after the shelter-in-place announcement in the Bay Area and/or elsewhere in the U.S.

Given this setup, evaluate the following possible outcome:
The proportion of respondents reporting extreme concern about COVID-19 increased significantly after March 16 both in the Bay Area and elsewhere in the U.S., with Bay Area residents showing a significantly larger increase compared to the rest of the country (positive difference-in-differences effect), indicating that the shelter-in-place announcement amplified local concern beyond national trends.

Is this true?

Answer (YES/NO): NO